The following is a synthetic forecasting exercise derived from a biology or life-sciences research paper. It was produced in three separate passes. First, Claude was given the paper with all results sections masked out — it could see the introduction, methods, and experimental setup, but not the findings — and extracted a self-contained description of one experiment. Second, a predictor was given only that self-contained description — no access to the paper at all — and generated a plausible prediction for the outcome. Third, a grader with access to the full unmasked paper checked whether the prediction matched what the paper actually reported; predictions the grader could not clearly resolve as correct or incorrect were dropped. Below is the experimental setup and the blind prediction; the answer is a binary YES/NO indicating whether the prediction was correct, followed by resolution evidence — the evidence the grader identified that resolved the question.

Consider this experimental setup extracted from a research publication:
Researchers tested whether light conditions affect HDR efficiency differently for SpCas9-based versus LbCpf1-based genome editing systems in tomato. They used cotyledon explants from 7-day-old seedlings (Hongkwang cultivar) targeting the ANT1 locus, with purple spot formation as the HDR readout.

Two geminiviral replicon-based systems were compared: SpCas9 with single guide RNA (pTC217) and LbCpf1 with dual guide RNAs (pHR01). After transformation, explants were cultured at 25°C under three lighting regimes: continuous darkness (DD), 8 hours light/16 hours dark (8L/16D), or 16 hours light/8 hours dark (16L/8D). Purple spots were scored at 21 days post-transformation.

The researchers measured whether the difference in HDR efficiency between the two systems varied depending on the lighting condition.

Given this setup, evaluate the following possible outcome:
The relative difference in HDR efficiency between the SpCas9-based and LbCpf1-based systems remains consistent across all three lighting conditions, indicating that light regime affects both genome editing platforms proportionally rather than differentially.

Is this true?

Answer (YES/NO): NO